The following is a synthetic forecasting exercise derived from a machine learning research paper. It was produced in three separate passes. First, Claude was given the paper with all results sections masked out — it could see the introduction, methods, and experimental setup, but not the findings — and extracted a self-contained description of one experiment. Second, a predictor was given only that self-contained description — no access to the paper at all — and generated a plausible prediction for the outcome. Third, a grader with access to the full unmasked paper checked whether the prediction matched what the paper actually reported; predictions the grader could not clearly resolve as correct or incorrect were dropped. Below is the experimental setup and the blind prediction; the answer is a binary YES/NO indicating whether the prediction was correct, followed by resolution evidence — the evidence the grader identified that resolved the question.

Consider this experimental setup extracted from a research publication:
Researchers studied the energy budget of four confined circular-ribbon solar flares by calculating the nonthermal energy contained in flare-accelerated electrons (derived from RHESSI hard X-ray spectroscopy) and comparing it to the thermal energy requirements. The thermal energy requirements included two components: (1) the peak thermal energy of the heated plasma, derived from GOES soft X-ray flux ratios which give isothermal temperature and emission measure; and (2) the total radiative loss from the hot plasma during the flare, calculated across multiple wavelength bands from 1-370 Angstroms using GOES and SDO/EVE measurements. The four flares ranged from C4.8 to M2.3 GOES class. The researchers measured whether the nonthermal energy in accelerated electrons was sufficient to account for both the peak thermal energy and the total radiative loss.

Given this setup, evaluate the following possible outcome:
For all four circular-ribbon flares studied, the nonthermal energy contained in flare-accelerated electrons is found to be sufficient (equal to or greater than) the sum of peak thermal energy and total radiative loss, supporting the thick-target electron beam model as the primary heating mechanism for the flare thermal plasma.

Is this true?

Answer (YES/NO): YES